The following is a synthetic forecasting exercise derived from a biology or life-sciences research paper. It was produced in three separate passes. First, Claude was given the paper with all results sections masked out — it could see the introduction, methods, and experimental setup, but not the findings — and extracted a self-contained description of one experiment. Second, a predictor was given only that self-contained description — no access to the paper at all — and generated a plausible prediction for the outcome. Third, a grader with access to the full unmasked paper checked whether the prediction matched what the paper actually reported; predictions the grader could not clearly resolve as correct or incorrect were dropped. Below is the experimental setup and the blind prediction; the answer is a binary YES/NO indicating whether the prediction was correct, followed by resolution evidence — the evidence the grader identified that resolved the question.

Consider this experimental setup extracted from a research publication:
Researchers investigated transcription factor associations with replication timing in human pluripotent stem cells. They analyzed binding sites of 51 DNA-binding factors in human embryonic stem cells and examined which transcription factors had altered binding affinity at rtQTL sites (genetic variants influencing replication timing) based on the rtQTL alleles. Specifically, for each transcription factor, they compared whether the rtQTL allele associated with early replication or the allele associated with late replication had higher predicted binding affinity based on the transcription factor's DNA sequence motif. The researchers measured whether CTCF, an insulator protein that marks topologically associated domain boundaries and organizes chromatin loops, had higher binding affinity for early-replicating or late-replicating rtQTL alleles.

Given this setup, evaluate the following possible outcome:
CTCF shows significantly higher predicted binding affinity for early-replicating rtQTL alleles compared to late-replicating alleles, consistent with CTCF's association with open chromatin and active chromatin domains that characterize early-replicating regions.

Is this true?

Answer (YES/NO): NO